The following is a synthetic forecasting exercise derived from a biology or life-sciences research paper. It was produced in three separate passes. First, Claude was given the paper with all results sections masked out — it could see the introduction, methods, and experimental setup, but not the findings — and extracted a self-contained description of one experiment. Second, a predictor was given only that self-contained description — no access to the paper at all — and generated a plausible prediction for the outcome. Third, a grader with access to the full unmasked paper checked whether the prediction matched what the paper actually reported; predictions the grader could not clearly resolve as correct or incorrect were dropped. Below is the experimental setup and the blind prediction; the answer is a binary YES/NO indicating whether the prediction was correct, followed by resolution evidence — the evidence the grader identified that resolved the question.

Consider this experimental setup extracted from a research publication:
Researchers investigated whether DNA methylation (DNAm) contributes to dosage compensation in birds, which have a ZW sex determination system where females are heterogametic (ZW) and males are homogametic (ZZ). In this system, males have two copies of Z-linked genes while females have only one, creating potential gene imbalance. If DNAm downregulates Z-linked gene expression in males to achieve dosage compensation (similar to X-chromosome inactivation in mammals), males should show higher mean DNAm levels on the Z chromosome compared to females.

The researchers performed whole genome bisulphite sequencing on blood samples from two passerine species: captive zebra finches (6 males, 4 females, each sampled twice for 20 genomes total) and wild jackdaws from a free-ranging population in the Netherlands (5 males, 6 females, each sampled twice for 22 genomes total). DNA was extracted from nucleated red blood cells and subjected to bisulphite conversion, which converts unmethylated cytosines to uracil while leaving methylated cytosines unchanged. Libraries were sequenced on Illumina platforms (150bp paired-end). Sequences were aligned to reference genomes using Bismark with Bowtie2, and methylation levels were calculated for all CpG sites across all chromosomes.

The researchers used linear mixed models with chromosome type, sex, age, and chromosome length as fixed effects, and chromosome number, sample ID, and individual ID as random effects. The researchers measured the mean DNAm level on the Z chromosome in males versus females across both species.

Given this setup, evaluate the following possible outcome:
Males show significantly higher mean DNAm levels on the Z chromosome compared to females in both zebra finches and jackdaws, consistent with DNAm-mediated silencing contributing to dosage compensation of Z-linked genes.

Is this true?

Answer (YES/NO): NO